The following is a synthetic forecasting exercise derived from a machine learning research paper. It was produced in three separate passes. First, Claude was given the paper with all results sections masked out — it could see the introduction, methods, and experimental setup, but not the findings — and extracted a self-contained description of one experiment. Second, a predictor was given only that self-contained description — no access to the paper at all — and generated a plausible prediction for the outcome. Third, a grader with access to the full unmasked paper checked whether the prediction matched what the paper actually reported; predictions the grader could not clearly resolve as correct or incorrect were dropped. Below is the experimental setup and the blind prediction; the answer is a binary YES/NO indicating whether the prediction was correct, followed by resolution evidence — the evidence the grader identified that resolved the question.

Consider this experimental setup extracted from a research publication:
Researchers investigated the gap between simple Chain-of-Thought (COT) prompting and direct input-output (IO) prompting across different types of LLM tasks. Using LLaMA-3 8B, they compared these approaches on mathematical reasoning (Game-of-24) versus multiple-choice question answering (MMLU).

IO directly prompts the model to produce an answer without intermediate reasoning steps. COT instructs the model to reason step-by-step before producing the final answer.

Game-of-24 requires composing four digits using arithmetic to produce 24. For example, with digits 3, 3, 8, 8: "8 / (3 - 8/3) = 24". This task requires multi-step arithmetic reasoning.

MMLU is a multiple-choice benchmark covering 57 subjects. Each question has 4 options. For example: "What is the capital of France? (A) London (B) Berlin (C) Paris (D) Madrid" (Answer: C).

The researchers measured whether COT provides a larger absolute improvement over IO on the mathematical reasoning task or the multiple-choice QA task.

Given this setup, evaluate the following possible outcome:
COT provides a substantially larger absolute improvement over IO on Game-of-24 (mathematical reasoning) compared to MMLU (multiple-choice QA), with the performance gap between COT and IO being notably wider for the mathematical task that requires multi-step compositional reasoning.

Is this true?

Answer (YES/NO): YES